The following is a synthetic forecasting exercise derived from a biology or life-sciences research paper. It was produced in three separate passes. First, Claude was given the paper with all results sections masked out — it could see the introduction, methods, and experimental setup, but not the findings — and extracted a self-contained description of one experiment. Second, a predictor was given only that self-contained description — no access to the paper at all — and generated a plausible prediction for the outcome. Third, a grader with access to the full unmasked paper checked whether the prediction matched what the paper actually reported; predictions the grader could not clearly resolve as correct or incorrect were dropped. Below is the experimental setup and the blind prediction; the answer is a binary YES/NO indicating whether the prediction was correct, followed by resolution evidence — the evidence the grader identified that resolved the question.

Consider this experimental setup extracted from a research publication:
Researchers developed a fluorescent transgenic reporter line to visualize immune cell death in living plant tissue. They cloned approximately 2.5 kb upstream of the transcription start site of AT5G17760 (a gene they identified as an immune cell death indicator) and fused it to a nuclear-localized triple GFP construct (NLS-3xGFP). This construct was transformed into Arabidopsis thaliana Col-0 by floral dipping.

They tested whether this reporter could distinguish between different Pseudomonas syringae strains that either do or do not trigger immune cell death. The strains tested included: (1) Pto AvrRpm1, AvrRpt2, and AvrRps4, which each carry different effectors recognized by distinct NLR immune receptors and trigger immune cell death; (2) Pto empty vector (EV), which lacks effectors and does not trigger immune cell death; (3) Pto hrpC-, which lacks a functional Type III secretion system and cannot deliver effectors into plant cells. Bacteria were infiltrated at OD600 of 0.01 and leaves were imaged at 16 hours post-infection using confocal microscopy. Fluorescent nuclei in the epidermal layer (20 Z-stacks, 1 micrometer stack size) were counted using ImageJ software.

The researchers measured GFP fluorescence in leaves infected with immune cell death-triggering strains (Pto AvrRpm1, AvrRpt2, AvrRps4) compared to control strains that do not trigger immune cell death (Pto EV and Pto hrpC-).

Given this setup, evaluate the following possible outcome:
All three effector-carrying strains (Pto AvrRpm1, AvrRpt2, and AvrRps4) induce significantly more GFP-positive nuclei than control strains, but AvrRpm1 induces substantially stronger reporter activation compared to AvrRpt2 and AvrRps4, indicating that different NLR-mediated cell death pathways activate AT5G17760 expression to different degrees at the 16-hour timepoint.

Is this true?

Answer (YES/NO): NO